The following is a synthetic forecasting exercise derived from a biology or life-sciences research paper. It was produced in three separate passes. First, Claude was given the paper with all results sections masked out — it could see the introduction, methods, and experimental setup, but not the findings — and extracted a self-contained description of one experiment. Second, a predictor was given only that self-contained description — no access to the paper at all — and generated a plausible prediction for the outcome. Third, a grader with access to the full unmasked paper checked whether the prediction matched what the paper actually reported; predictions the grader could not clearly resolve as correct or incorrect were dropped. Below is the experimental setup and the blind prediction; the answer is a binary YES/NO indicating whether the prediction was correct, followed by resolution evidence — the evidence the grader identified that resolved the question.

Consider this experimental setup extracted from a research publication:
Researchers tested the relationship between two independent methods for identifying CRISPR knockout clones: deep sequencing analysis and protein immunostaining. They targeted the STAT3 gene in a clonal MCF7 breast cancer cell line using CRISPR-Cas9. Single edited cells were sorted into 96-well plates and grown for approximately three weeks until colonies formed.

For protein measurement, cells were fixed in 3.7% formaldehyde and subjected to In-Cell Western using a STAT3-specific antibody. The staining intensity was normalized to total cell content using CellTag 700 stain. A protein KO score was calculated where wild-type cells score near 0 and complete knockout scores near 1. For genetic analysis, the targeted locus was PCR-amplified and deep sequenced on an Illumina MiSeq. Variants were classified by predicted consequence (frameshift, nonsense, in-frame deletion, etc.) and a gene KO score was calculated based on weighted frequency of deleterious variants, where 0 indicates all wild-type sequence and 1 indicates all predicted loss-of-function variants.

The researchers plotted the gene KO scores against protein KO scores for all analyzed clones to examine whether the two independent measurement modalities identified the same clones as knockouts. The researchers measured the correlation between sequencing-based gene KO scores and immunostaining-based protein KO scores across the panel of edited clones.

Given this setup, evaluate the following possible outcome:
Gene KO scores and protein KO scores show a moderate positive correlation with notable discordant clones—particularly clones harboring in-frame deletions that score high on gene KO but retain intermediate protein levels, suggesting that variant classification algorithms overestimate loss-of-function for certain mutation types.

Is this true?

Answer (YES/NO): NO